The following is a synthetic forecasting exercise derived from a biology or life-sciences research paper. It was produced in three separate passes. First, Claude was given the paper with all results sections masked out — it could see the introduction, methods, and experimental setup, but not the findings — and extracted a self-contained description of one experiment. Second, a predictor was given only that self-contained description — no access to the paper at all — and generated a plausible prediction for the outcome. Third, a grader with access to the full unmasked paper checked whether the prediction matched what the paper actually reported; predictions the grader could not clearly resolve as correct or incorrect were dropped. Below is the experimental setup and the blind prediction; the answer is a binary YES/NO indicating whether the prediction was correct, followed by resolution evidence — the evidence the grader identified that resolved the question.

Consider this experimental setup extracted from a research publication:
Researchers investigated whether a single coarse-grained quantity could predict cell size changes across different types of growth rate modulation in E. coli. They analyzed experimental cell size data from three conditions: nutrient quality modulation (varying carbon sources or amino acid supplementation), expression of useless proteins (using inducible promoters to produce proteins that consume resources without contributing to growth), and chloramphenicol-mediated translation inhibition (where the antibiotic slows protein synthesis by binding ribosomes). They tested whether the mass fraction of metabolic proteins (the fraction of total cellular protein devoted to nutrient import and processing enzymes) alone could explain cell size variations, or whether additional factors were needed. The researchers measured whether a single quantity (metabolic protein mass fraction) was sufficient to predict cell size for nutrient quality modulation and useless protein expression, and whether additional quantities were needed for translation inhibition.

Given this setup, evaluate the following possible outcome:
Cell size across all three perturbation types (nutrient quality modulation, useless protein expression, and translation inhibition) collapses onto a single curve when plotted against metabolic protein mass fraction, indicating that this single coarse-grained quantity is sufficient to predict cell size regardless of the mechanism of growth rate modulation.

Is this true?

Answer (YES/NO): NO